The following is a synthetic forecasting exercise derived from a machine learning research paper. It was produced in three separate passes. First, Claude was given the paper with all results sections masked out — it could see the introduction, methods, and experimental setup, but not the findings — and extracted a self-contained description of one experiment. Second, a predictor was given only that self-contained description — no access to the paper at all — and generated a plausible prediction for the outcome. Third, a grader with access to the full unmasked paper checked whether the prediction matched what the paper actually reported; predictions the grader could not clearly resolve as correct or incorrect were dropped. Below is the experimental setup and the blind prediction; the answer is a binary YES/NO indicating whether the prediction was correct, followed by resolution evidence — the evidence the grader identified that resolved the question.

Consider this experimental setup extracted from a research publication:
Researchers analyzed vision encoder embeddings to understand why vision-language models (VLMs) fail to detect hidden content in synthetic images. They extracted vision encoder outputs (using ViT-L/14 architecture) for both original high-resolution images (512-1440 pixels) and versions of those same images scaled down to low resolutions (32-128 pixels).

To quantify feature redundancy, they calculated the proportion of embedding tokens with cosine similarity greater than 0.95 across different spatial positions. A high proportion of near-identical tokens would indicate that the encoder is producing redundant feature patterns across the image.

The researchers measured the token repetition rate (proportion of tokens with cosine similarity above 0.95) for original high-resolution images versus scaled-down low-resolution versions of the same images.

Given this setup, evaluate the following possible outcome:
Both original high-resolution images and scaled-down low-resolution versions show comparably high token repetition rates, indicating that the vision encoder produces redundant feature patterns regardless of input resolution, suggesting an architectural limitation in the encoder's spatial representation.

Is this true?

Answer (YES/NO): NO